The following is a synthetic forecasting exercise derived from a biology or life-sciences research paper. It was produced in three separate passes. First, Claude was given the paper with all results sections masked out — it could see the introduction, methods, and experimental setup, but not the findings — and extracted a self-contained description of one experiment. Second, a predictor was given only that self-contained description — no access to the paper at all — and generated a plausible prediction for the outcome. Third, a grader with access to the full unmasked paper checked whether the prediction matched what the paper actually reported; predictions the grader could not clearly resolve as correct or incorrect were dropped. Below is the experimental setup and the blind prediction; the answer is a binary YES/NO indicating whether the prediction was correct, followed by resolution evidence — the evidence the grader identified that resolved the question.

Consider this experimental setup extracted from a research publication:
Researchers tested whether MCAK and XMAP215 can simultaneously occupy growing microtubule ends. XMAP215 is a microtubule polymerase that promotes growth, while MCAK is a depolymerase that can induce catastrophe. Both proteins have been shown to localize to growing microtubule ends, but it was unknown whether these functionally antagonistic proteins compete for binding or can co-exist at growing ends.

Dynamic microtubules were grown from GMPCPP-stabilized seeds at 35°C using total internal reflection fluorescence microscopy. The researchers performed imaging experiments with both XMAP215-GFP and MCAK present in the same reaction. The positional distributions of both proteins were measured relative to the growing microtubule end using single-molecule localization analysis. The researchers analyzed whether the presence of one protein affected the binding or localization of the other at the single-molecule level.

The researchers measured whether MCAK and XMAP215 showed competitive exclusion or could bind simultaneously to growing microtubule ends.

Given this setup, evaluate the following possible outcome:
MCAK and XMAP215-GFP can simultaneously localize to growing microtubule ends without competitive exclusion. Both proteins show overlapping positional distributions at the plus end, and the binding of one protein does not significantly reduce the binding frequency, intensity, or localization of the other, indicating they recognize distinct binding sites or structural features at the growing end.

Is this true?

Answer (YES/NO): NO